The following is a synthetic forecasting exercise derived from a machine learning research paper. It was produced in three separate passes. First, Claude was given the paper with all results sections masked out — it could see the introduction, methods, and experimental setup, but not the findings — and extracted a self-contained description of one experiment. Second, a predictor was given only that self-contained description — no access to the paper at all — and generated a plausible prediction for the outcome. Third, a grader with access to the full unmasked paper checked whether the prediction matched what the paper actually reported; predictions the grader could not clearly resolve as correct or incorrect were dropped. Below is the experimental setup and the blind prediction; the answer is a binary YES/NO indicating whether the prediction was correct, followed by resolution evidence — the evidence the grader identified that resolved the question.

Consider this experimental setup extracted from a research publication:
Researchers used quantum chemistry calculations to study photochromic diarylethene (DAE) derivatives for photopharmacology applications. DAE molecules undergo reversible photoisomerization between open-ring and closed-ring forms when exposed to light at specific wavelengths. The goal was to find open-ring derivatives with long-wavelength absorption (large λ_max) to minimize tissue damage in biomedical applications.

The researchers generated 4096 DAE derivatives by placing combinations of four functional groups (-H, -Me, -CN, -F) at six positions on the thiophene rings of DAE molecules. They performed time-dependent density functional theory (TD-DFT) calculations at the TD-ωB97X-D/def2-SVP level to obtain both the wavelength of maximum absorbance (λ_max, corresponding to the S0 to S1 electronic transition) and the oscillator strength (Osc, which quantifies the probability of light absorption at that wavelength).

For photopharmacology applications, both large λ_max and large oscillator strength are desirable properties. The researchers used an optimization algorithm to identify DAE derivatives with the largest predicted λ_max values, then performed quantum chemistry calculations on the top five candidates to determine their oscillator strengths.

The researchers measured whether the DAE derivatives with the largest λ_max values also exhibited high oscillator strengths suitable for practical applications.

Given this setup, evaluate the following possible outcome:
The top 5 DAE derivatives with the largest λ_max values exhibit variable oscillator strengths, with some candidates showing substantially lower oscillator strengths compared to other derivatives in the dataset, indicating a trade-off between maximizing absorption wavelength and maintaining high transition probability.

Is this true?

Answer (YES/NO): YES